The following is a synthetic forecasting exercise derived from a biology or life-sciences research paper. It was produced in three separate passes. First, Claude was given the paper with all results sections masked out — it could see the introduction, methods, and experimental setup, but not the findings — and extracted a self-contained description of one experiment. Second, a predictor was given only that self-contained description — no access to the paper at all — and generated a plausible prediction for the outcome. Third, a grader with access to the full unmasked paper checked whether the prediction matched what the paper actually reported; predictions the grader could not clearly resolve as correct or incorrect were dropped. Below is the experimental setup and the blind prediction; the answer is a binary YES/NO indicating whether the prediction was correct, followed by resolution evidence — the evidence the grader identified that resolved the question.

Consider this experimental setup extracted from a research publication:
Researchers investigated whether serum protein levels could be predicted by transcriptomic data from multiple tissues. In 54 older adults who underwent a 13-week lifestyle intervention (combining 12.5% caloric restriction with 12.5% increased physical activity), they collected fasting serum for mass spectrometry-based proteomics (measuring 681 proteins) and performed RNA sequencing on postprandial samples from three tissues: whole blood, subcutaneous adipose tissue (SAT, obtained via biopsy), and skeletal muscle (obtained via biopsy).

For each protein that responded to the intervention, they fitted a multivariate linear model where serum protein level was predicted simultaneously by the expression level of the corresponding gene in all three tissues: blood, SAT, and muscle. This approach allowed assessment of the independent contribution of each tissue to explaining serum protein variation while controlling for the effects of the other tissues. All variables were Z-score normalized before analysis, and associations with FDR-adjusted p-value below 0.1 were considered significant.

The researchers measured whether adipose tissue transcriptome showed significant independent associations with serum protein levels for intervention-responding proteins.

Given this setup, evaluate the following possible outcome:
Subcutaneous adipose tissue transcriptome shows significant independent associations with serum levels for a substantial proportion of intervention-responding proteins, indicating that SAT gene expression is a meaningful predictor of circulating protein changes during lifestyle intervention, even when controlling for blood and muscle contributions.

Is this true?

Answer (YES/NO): YES